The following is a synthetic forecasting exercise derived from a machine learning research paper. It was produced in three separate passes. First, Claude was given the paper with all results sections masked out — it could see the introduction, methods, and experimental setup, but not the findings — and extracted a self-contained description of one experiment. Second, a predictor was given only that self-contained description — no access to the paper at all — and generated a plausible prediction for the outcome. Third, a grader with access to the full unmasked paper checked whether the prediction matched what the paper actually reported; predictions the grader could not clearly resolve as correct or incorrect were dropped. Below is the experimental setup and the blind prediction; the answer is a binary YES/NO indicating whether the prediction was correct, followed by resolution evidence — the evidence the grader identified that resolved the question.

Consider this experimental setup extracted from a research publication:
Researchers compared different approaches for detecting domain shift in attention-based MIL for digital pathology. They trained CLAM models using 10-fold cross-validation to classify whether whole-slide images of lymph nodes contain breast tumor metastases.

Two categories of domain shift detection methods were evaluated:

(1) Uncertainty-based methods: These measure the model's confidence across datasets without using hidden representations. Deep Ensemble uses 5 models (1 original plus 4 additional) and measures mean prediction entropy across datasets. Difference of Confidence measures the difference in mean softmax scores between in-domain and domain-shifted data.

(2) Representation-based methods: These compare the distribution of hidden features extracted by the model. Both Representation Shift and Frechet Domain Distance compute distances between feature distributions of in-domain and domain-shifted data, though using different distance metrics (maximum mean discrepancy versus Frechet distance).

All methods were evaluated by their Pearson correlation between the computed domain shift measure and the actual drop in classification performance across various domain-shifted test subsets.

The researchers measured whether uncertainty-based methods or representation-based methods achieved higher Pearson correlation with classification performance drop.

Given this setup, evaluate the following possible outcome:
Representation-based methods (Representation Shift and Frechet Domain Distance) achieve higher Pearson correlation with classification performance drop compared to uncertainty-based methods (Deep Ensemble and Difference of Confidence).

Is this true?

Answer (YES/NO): YES